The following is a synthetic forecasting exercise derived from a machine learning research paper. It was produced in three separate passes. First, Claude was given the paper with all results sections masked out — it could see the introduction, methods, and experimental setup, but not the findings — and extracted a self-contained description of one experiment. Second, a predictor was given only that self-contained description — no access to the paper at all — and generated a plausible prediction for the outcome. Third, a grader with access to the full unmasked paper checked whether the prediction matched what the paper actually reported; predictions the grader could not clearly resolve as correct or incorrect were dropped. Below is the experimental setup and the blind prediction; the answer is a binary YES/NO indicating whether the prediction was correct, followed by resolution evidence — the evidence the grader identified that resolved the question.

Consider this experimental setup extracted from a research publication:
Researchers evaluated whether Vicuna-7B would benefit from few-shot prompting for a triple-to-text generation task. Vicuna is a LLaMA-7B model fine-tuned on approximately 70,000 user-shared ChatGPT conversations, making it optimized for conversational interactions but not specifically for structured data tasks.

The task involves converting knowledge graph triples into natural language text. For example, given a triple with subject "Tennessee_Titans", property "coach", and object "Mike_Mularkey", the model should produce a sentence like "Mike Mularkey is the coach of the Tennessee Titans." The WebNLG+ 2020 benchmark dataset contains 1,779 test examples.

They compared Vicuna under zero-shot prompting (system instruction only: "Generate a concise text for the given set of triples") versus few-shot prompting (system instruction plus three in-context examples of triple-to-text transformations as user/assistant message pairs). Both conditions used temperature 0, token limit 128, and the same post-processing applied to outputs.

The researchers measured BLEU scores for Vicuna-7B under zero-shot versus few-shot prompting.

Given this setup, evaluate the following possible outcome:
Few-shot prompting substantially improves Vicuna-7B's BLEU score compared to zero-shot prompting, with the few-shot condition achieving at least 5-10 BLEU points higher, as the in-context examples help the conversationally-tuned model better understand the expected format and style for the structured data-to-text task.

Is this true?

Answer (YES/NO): YES